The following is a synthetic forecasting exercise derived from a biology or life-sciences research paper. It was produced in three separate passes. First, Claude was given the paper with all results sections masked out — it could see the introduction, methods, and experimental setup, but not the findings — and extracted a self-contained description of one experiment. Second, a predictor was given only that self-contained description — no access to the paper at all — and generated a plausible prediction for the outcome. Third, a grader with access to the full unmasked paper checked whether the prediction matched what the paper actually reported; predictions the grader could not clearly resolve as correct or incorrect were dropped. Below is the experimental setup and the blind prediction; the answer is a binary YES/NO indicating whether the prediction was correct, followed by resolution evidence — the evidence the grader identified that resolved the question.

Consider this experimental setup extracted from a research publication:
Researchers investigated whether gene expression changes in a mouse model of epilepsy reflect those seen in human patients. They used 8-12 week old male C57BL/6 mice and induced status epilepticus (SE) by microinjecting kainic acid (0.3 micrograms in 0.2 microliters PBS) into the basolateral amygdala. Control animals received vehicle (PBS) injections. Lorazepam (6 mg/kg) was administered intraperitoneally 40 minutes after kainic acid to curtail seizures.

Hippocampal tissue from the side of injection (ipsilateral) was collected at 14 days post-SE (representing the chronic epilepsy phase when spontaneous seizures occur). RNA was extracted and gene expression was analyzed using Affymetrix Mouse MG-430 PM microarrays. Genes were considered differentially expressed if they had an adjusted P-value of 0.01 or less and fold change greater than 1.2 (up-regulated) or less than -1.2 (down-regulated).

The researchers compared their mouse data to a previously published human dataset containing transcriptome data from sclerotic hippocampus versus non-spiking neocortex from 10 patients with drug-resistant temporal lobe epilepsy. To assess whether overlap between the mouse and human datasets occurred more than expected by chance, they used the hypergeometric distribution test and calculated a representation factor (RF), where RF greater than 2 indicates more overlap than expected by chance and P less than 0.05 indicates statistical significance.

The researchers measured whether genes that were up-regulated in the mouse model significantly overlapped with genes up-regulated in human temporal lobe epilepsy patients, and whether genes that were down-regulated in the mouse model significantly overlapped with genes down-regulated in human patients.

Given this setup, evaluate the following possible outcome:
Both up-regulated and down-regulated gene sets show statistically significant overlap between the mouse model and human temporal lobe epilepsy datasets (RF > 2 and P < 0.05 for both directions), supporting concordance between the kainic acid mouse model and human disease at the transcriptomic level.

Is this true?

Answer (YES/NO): YES